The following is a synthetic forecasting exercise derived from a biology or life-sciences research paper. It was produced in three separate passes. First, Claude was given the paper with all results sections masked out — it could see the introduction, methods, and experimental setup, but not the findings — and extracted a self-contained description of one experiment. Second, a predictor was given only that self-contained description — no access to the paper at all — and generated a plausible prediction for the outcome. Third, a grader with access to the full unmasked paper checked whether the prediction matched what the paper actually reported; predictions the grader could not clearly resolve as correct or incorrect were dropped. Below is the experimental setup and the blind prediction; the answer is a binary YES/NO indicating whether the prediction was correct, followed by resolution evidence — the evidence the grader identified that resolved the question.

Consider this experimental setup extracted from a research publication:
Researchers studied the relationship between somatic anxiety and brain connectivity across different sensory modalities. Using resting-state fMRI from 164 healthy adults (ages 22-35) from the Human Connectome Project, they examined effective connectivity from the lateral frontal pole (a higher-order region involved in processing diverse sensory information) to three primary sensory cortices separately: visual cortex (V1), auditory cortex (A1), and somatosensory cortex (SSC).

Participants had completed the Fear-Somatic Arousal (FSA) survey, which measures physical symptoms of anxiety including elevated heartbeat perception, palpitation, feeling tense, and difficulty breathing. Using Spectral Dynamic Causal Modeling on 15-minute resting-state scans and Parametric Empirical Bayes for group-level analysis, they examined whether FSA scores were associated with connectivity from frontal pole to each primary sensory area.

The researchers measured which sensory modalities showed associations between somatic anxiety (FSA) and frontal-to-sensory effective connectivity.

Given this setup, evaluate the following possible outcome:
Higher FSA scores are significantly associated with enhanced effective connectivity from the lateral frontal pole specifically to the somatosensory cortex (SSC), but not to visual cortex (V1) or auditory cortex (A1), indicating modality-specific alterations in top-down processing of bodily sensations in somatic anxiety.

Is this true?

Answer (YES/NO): NO